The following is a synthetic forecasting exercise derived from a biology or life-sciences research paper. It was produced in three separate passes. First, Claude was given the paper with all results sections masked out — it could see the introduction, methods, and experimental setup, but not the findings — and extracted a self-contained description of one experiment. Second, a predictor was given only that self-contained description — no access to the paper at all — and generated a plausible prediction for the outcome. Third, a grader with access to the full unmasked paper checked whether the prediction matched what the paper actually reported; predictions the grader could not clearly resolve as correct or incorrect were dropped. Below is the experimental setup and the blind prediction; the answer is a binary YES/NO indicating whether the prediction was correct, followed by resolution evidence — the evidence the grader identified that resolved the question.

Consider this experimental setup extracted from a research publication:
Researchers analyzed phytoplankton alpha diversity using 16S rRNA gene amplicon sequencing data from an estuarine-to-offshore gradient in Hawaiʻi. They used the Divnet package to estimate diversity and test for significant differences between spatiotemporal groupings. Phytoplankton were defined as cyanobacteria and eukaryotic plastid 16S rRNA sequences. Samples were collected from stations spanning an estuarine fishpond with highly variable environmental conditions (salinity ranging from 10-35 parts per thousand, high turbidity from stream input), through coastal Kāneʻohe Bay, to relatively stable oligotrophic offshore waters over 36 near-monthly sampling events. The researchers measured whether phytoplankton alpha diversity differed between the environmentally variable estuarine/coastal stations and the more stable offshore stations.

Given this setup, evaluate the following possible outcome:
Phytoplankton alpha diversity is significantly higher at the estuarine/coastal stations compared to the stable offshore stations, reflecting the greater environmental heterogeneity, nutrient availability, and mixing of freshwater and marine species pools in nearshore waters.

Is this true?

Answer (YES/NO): YES